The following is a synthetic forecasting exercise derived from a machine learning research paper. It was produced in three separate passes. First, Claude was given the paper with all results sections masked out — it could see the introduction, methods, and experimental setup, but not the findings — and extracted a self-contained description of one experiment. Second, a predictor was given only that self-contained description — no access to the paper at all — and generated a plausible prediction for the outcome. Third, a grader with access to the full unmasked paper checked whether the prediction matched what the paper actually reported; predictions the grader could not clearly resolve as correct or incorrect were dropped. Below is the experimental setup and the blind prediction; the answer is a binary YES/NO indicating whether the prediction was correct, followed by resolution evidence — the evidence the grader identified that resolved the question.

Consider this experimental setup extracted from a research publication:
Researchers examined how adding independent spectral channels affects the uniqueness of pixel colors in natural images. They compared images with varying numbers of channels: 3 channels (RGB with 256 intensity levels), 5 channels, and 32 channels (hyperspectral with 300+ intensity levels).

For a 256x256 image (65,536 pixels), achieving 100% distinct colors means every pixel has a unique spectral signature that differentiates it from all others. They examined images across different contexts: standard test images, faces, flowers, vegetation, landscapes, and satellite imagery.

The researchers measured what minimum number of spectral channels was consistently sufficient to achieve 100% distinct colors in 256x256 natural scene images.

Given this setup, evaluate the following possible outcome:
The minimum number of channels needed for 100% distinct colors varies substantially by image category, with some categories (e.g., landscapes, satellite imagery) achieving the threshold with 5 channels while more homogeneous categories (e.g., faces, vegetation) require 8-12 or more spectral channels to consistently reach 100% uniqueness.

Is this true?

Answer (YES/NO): NO